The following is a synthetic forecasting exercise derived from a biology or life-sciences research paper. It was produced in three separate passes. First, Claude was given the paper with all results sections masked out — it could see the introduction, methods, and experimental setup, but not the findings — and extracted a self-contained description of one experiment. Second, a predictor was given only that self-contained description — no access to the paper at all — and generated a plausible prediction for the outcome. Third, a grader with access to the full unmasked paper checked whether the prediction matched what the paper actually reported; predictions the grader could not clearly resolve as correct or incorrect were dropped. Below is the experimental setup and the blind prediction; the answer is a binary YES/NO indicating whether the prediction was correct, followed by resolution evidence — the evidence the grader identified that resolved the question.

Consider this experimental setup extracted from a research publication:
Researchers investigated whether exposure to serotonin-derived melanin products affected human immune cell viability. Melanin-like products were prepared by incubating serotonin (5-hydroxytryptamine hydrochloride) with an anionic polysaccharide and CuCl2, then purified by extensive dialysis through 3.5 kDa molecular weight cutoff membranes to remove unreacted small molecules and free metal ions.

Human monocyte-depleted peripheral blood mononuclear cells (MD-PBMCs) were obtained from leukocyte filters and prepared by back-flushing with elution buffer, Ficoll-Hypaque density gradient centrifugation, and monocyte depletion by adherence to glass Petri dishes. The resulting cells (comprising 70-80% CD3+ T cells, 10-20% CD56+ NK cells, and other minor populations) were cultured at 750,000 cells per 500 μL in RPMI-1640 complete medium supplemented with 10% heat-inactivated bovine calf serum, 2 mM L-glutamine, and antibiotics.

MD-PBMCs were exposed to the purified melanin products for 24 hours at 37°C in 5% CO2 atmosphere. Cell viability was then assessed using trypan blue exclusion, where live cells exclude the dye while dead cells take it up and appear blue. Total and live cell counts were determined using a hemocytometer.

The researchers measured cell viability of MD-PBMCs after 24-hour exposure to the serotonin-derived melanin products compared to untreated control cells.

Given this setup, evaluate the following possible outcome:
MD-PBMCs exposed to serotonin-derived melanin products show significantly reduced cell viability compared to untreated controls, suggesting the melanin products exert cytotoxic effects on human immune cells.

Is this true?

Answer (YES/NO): NO